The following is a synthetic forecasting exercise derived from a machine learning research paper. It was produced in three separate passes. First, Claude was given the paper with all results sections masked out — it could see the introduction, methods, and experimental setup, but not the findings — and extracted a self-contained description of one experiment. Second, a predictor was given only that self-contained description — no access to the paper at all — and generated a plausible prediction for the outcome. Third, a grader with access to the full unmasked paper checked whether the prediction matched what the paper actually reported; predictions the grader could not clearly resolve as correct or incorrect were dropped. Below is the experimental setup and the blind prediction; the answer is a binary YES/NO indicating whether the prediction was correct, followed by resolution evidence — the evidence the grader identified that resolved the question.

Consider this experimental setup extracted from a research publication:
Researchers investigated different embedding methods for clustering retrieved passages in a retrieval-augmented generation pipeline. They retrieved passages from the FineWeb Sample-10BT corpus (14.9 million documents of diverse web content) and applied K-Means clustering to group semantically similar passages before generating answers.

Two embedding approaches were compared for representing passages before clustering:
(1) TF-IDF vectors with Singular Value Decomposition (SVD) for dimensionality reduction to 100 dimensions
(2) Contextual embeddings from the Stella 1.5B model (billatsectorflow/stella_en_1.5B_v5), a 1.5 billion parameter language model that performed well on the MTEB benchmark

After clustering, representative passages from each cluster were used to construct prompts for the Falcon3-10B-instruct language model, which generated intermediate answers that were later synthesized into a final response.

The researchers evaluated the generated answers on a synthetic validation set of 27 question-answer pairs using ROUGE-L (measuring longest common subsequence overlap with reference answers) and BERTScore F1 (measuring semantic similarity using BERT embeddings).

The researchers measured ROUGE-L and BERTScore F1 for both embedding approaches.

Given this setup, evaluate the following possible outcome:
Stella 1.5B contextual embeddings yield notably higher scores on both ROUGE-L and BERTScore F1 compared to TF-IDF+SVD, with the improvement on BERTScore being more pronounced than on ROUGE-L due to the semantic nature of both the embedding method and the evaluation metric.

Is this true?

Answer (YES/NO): NO